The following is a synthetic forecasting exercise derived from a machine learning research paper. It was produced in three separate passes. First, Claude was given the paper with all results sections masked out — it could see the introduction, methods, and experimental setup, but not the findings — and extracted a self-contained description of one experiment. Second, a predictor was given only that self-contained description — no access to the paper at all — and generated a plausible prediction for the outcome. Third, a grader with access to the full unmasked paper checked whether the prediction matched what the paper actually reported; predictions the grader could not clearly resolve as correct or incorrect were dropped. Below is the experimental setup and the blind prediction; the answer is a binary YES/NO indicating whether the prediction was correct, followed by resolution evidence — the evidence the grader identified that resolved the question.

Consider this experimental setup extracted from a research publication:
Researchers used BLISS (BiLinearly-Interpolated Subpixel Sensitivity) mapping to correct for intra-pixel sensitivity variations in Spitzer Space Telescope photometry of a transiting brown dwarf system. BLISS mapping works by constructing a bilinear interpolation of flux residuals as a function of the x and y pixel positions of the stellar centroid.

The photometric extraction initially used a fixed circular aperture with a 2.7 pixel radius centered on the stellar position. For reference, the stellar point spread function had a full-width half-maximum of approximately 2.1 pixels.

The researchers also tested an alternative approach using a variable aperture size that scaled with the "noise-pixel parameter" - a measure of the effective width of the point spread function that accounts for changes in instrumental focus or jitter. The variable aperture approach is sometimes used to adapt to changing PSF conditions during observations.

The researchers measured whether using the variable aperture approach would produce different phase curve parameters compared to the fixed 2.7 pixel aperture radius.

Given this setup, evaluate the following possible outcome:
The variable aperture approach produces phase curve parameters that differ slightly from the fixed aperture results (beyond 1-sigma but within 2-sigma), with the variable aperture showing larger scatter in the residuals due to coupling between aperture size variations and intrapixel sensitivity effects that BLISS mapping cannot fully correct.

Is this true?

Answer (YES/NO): NO